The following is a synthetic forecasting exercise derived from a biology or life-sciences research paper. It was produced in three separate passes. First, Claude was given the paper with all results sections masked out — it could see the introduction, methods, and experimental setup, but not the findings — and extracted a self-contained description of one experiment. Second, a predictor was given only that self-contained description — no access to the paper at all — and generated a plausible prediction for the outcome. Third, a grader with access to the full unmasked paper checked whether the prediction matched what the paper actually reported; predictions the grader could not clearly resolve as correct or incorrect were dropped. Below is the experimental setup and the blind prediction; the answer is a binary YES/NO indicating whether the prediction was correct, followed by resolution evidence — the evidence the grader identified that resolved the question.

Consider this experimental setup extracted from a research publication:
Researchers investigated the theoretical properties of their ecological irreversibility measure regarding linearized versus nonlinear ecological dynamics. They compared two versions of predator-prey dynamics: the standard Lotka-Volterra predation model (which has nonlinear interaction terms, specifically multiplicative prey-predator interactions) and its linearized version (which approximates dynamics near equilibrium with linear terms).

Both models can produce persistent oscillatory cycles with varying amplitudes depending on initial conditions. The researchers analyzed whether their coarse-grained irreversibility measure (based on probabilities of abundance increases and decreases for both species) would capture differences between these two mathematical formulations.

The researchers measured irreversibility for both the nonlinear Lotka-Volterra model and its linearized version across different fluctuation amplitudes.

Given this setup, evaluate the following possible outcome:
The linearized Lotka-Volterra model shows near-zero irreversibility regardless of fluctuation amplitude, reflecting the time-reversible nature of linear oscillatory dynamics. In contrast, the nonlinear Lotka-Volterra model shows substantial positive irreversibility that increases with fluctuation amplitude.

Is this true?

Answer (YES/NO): YES